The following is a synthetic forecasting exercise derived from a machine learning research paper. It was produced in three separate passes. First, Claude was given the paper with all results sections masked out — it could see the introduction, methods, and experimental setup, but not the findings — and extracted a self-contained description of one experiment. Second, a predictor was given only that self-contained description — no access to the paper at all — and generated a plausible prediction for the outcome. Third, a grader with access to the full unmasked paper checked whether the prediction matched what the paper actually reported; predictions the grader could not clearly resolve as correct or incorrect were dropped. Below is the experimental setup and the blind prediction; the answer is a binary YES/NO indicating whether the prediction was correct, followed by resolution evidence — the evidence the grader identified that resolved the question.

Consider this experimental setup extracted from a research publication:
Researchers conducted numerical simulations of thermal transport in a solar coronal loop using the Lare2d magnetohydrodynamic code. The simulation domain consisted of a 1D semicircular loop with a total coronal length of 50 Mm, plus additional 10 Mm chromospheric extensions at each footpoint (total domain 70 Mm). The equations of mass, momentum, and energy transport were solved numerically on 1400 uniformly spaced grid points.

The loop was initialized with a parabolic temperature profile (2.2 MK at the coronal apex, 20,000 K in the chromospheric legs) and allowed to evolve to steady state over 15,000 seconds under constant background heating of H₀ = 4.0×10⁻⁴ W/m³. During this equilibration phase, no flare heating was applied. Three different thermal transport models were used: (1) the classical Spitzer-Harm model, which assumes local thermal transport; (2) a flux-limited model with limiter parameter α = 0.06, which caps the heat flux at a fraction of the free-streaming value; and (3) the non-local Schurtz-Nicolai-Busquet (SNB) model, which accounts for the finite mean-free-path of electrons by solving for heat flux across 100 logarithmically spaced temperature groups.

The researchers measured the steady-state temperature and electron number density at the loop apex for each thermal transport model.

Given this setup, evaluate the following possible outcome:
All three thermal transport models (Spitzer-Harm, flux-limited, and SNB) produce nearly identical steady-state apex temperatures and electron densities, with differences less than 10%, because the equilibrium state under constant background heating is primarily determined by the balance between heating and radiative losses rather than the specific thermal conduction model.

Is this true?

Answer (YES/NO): NO